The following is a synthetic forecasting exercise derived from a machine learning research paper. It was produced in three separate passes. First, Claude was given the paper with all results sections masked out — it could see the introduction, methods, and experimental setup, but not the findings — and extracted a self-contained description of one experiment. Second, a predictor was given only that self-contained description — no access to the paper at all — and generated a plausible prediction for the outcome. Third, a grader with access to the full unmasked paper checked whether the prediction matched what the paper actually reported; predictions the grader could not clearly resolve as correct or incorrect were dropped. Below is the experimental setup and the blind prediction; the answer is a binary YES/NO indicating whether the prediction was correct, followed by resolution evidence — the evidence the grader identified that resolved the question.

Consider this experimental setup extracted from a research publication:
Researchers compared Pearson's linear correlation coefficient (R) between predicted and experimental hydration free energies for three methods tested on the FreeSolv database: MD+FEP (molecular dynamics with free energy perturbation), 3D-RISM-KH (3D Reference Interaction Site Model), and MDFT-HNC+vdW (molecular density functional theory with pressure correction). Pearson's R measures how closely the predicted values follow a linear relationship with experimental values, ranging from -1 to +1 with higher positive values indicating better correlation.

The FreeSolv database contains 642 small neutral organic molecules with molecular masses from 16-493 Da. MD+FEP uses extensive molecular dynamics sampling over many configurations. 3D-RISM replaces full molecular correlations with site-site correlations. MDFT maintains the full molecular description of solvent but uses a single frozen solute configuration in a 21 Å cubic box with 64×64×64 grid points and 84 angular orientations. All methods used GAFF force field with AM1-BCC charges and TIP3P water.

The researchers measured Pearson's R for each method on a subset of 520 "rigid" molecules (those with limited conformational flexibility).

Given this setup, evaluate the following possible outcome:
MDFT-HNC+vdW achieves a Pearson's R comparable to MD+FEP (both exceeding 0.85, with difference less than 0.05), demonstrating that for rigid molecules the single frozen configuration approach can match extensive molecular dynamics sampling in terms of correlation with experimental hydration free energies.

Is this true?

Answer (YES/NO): YES